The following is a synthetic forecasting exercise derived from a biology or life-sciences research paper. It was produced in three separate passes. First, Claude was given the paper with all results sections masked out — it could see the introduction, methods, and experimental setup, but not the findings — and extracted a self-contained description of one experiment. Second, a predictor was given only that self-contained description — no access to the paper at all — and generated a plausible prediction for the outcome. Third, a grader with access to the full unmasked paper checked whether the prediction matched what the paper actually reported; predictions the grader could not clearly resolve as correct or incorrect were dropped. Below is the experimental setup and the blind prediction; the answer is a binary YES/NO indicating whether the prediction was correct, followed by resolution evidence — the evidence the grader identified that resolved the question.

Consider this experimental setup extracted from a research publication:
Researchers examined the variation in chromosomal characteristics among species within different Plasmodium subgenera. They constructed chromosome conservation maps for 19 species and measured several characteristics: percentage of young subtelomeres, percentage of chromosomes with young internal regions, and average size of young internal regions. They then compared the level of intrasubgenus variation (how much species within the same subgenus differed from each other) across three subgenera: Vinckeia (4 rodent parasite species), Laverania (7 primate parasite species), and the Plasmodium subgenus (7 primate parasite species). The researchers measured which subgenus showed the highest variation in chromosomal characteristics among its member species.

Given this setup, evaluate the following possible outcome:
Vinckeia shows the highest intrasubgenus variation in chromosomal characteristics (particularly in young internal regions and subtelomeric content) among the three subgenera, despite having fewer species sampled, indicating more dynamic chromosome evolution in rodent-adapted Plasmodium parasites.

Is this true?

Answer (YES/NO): NO